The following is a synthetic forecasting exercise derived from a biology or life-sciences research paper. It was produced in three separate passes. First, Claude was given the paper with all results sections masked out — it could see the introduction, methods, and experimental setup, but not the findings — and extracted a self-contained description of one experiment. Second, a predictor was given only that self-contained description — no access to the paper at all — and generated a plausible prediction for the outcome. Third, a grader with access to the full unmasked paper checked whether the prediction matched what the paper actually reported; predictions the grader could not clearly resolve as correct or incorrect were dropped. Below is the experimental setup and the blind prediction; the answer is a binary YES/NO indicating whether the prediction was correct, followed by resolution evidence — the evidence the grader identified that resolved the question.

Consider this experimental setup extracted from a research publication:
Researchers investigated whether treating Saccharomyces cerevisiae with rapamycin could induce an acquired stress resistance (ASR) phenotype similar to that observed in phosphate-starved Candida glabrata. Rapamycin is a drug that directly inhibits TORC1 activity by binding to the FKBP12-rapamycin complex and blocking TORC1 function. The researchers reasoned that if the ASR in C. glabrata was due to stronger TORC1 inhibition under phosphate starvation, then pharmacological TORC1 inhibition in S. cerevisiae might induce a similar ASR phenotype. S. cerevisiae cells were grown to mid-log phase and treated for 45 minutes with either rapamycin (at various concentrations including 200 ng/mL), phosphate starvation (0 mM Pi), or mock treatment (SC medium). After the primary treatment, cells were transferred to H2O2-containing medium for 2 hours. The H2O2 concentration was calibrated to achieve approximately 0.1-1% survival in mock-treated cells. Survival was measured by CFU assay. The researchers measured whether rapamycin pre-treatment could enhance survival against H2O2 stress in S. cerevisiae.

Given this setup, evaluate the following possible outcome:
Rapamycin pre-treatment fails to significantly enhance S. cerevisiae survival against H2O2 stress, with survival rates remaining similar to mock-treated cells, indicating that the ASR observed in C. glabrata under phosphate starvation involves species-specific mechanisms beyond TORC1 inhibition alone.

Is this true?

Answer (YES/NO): NO